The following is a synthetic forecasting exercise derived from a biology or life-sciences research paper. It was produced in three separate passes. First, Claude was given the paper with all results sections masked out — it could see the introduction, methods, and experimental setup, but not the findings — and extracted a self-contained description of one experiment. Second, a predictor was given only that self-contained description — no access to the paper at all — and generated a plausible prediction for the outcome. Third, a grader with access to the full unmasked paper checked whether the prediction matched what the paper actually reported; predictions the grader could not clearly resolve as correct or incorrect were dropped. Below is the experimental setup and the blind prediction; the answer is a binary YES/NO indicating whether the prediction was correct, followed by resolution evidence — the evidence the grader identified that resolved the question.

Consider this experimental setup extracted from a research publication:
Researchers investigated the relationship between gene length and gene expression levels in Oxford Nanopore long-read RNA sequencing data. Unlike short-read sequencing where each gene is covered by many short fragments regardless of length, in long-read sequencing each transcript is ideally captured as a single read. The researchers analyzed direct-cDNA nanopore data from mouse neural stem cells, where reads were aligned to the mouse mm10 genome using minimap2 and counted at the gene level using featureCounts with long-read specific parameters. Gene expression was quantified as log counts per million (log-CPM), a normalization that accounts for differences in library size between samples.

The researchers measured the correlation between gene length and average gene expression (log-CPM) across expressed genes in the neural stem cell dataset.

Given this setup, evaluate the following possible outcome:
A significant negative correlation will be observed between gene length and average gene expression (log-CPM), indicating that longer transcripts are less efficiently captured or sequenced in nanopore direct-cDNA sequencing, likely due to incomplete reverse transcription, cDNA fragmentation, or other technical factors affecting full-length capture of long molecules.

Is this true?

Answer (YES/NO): NO